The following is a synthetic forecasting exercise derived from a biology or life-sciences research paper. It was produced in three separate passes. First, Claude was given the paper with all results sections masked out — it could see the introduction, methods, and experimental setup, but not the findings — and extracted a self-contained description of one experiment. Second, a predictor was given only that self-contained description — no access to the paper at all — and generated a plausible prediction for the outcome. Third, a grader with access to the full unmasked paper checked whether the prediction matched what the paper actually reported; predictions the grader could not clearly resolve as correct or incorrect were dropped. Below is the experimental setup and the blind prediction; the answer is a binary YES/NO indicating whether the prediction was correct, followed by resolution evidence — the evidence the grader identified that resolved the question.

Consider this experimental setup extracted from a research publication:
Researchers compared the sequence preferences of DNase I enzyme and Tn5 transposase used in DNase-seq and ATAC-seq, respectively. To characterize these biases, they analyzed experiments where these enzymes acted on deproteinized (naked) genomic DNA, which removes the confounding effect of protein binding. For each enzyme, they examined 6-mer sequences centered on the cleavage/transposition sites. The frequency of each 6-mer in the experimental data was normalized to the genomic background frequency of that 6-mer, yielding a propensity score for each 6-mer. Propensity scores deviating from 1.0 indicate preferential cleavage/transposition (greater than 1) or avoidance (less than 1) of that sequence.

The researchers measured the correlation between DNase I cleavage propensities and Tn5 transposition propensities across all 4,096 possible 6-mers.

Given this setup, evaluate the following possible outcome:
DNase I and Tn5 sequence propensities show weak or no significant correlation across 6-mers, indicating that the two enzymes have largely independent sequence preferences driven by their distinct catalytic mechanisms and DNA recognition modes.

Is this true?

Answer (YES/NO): YES